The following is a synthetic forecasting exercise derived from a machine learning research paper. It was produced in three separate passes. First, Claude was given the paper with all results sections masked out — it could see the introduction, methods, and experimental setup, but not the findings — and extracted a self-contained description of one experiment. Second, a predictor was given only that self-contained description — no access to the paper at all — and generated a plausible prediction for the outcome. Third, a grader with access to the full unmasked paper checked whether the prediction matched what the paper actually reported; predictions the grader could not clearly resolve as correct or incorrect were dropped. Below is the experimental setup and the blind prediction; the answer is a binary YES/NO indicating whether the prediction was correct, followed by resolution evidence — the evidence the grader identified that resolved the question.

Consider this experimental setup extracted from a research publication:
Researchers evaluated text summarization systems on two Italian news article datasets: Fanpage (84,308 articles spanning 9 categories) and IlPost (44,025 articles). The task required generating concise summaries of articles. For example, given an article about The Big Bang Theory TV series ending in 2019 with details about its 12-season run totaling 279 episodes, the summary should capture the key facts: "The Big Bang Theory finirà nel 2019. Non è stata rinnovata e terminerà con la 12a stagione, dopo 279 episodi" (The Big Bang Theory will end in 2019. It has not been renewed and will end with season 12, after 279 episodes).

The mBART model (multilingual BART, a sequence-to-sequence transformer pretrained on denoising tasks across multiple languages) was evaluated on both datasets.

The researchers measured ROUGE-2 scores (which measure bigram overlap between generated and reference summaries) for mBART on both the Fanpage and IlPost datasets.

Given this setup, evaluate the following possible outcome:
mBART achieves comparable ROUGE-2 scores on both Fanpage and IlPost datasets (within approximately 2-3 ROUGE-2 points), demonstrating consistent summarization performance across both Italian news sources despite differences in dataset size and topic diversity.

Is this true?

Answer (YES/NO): NO